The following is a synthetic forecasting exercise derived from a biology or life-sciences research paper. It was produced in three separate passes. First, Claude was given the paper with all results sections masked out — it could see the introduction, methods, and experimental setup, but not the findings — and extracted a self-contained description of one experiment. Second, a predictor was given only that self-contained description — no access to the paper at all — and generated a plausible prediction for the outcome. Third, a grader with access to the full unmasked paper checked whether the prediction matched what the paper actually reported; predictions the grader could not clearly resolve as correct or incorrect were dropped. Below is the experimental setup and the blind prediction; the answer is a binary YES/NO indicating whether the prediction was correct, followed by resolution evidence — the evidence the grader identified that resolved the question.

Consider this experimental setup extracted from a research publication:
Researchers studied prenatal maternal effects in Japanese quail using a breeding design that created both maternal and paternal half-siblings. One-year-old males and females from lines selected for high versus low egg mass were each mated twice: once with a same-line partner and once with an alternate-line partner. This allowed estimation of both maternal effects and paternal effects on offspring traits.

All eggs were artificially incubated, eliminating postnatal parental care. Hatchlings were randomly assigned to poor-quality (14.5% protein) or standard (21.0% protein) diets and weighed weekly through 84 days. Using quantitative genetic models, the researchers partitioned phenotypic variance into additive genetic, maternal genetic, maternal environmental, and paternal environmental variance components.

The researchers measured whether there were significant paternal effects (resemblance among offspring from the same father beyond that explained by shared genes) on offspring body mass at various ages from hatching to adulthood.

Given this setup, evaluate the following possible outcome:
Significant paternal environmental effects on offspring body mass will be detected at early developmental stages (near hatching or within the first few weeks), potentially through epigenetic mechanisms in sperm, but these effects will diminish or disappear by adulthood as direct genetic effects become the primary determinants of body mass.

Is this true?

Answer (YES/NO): NO